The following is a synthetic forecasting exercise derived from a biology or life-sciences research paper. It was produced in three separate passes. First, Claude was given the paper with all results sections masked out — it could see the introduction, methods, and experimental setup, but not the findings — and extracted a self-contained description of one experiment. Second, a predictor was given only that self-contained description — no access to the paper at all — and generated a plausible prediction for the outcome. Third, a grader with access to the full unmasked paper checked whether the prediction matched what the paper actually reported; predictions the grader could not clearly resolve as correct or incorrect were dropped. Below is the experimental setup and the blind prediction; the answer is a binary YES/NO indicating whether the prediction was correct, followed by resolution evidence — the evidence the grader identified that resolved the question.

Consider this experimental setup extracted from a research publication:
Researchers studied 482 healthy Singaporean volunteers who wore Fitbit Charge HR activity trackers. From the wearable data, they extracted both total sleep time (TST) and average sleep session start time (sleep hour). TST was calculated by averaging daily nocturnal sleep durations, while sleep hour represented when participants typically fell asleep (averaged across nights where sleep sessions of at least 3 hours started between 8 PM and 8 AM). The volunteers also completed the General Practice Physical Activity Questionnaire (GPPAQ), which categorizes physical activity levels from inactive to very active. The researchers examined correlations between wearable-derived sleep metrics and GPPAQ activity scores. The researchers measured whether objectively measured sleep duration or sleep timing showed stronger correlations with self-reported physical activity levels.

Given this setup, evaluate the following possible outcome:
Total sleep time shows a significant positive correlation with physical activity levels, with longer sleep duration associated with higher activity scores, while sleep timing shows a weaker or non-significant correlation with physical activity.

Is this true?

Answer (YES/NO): NO